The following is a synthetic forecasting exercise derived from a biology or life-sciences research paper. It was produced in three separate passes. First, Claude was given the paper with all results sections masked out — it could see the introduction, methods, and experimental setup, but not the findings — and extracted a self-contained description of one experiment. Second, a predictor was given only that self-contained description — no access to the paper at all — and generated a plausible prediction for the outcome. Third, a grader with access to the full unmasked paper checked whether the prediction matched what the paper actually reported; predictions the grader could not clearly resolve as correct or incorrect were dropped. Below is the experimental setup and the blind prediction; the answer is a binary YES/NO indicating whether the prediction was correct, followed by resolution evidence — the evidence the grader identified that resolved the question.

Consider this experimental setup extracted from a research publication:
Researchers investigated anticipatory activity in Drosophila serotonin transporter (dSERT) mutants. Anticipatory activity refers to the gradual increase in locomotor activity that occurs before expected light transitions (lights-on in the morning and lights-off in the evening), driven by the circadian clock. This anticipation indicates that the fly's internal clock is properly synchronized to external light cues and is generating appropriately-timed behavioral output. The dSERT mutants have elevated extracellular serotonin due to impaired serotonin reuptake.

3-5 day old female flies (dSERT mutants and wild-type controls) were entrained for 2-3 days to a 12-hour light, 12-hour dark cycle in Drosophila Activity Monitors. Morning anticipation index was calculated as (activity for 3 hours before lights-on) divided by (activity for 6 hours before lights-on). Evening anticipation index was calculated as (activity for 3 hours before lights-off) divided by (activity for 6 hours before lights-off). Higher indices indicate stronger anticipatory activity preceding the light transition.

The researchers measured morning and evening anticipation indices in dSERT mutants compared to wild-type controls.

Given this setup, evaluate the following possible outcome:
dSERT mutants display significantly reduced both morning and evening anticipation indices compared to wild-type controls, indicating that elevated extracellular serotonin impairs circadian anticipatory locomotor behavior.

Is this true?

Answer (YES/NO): NO